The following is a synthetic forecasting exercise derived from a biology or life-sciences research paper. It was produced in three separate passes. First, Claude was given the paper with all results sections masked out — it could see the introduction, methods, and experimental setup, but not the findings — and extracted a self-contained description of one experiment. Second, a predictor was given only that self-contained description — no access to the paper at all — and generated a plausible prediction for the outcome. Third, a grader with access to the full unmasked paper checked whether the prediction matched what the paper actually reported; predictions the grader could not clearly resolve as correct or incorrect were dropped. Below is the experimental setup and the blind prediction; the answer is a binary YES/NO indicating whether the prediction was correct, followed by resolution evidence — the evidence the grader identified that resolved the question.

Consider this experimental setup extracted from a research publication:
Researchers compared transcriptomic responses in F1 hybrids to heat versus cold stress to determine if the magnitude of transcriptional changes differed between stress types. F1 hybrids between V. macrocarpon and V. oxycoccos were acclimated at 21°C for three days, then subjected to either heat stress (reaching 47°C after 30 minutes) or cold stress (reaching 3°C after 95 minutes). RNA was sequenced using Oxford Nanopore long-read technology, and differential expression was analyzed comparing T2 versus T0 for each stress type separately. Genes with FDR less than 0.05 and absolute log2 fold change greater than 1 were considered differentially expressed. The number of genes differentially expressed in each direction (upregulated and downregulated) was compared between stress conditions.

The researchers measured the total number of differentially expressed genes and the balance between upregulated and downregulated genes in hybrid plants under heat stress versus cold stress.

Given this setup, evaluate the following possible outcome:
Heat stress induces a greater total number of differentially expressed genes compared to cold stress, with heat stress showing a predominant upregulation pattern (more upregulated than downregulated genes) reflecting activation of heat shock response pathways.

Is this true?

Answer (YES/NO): NO